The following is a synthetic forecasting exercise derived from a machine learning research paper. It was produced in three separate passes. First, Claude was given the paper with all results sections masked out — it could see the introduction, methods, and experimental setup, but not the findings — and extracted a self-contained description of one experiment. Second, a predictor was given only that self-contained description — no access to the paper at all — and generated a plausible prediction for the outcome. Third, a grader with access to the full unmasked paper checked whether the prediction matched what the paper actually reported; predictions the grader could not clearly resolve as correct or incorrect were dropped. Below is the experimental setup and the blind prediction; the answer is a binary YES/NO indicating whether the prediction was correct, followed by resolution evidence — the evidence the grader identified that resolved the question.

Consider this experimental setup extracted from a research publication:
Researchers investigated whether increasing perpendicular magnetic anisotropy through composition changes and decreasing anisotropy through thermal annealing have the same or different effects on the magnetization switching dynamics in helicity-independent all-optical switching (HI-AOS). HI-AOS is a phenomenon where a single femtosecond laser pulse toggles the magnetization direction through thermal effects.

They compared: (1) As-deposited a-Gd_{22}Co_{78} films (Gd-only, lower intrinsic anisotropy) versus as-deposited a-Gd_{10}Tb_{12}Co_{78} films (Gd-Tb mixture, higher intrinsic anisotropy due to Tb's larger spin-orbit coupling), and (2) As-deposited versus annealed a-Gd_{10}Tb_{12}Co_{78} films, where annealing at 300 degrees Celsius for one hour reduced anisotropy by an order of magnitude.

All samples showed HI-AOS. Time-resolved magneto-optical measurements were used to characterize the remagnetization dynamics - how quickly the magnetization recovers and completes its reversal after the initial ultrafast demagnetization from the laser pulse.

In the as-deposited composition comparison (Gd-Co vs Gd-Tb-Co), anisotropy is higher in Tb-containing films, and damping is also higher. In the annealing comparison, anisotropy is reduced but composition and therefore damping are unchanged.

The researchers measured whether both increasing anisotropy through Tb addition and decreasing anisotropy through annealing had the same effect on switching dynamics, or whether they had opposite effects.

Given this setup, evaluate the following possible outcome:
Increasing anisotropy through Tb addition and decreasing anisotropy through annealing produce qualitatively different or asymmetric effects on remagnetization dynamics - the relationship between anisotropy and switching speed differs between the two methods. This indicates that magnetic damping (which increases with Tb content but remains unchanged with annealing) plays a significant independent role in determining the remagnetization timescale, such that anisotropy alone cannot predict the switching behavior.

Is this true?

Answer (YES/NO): YES